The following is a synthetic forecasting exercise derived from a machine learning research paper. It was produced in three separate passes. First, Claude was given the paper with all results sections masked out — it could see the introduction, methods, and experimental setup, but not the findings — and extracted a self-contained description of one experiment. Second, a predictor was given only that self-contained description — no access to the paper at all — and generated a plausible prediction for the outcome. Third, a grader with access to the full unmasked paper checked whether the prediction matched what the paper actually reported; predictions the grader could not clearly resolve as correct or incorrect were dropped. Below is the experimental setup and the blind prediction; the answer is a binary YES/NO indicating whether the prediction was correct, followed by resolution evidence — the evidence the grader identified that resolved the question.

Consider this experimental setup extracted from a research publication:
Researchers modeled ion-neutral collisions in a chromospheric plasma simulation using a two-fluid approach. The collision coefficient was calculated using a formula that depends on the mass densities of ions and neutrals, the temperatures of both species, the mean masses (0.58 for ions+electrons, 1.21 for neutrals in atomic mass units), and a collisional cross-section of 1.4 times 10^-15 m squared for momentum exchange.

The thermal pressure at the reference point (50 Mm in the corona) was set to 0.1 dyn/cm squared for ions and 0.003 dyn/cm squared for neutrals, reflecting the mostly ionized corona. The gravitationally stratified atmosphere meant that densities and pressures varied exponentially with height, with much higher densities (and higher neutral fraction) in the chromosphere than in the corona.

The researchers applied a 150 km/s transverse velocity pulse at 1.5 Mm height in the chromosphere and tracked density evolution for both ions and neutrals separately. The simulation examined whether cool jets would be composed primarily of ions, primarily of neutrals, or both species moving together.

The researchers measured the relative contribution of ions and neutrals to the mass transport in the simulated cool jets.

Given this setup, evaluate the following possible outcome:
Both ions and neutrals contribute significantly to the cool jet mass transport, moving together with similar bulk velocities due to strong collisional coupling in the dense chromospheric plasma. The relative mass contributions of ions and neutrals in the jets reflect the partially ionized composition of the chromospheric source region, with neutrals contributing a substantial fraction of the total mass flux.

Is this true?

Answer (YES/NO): NO